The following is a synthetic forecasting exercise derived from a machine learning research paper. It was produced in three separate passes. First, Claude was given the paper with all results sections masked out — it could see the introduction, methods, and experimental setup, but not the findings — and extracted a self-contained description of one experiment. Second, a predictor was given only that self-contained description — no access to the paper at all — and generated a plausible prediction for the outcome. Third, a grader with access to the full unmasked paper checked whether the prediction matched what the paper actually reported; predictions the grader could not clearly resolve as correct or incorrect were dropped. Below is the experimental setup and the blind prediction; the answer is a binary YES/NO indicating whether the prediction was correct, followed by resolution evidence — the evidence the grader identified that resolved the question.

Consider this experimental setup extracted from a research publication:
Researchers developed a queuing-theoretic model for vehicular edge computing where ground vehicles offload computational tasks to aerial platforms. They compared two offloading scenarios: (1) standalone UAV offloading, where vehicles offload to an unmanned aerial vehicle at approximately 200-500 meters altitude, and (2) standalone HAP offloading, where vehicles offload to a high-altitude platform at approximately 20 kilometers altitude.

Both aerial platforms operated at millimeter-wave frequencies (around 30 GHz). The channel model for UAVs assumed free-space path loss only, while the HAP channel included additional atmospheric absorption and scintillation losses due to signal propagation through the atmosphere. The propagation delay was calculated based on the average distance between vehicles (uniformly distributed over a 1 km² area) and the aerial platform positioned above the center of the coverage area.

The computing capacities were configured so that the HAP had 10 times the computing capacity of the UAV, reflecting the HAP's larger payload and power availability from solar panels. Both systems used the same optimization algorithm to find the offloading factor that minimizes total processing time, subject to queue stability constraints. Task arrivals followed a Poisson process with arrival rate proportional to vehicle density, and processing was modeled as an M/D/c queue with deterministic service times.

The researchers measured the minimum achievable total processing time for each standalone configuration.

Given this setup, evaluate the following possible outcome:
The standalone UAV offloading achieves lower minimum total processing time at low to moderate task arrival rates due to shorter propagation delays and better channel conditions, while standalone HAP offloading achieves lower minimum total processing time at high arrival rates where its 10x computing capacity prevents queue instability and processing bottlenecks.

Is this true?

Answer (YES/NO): NO